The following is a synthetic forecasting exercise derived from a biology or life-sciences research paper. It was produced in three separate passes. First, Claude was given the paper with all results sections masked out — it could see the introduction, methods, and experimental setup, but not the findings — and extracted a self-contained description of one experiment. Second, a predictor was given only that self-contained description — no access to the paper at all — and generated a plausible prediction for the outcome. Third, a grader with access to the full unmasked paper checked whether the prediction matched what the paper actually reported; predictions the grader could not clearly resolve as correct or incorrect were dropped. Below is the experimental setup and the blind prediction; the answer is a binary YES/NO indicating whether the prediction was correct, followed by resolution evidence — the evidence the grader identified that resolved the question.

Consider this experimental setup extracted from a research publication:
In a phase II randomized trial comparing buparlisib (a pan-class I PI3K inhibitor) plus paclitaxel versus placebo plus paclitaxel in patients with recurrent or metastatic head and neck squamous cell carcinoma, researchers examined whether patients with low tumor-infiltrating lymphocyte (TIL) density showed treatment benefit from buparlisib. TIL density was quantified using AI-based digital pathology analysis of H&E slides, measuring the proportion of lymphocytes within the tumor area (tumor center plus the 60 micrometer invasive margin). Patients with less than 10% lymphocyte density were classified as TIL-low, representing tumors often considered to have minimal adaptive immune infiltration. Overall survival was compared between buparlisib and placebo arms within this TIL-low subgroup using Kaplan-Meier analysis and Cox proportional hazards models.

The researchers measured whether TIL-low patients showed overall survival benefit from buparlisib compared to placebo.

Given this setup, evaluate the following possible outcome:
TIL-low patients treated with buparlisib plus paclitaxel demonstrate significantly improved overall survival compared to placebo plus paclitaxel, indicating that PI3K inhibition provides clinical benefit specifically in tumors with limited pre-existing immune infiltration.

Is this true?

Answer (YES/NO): NO